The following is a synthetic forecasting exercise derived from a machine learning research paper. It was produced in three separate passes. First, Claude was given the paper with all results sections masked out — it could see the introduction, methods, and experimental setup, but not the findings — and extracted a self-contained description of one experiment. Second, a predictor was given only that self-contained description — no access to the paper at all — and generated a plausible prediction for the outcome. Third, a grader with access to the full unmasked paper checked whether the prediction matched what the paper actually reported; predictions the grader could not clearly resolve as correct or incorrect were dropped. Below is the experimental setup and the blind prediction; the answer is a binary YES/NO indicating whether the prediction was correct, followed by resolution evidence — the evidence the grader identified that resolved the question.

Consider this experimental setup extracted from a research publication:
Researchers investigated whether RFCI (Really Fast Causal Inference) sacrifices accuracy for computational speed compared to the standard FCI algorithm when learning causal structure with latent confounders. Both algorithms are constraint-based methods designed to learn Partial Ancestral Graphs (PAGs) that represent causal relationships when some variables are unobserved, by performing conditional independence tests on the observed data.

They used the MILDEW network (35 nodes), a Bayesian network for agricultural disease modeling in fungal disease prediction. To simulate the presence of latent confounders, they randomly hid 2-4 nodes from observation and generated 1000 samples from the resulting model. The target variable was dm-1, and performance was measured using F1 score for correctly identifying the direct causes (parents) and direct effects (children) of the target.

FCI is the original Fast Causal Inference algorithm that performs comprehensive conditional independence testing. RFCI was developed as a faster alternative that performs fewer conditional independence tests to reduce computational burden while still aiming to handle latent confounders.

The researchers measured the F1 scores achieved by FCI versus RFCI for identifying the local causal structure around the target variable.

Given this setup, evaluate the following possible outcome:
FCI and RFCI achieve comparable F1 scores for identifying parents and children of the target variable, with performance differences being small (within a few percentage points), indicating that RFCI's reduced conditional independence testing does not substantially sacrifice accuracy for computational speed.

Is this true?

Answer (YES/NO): YES